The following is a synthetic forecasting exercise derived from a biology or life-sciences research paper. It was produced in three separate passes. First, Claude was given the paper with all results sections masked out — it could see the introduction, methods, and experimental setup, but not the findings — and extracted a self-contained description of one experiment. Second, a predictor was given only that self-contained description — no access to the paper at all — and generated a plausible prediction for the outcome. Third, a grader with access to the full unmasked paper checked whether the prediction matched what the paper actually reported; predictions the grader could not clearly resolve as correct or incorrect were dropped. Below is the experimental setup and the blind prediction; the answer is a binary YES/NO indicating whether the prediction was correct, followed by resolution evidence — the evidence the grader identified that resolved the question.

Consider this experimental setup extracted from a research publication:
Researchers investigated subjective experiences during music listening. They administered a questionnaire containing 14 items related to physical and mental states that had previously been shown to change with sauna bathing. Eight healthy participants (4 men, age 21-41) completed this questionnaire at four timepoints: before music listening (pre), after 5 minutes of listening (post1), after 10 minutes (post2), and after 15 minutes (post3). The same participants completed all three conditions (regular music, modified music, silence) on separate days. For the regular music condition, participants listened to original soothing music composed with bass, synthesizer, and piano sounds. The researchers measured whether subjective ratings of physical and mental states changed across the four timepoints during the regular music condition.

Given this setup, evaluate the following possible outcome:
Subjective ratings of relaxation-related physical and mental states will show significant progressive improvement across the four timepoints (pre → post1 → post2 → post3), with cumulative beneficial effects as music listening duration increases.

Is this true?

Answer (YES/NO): NO